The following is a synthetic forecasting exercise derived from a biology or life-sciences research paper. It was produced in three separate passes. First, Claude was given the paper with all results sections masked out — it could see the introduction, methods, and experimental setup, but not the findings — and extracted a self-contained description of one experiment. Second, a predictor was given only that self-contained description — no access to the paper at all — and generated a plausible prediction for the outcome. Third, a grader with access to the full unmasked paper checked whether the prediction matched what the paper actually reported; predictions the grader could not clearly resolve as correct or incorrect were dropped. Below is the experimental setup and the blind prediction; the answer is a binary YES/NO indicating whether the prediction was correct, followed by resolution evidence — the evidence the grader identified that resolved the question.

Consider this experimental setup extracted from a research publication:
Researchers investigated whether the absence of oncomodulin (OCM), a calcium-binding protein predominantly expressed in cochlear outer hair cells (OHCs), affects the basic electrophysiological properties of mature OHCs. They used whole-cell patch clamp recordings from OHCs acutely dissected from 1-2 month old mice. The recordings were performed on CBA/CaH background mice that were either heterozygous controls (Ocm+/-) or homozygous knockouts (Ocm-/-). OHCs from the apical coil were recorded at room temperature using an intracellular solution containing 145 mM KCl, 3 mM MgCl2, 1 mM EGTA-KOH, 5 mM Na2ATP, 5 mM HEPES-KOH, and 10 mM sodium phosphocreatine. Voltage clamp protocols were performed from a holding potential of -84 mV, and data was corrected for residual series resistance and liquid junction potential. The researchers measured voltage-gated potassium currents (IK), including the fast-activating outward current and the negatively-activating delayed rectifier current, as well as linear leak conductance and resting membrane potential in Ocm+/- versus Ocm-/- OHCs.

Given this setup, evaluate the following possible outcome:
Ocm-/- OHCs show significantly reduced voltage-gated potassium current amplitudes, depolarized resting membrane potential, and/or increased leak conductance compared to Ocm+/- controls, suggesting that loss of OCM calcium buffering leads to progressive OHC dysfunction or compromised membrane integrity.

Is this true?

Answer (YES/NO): NO